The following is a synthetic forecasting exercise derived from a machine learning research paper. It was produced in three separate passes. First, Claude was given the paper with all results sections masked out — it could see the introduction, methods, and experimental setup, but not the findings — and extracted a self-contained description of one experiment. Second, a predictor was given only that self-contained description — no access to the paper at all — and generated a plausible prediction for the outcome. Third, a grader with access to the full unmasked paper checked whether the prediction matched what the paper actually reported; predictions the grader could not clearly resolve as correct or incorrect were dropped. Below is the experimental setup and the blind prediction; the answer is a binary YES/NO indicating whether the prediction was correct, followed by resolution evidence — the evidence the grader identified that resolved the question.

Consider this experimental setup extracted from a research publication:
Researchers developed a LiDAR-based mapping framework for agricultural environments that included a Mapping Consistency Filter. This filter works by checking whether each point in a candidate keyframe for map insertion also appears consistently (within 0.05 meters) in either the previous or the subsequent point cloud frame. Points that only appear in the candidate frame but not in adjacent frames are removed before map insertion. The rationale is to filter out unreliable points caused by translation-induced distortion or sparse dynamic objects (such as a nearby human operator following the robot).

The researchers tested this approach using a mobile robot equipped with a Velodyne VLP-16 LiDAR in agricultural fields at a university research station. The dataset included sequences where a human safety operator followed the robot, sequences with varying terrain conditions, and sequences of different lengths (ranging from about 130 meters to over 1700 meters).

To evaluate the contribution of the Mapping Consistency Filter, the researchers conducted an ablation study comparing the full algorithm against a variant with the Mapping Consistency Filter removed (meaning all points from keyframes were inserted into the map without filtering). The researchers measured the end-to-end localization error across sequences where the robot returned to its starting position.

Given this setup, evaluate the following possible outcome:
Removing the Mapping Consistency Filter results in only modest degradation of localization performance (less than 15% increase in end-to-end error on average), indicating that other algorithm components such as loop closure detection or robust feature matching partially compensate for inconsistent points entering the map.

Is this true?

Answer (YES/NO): NO